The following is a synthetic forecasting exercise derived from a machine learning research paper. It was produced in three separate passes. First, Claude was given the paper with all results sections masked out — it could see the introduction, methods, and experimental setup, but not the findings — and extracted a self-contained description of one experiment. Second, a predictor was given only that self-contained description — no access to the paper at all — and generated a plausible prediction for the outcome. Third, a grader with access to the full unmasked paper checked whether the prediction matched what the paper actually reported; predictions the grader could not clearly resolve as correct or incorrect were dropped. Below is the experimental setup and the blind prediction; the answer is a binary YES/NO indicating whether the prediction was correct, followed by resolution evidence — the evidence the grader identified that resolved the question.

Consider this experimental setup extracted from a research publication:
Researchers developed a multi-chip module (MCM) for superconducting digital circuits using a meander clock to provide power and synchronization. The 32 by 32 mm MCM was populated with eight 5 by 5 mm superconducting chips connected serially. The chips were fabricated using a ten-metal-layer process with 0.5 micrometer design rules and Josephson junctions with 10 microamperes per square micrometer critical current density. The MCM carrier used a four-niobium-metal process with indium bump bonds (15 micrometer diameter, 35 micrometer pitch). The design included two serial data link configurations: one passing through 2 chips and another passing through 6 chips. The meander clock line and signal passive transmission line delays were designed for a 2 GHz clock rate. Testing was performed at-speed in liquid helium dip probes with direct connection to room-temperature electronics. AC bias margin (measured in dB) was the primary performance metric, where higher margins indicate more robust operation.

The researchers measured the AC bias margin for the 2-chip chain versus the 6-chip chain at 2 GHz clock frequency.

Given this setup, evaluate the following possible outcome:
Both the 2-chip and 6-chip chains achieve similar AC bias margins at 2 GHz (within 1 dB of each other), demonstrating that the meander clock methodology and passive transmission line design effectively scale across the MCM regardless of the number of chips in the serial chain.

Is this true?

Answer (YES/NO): NO